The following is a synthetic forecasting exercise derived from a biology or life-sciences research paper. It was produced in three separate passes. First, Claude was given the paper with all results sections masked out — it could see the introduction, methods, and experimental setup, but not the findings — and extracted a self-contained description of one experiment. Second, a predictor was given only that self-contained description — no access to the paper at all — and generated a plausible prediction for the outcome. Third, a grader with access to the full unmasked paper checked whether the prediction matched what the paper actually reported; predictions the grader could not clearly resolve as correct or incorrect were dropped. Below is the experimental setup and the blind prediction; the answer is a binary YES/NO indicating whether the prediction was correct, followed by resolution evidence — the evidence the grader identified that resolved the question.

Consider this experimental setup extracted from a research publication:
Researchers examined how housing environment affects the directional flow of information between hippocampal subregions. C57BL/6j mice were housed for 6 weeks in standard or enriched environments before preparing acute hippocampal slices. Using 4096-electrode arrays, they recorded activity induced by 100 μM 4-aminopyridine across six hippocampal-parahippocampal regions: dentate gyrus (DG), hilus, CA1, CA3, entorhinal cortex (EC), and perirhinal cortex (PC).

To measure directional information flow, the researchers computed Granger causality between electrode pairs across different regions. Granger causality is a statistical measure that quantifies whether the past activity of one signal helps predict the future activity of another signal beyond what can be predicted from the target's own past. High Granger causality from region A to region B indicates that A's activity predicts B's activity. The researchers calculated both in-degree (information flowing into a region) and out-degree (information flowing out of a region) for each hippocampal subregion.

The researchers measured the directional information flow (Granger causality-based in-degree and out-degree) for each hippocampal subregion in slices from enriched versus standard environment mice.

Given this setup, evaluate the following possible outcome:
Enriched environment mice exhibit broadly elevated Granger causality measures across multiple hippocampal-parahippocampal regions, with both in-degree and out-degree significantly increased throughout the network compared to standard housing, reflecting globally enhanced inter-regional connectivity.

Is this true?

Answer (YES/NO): YES